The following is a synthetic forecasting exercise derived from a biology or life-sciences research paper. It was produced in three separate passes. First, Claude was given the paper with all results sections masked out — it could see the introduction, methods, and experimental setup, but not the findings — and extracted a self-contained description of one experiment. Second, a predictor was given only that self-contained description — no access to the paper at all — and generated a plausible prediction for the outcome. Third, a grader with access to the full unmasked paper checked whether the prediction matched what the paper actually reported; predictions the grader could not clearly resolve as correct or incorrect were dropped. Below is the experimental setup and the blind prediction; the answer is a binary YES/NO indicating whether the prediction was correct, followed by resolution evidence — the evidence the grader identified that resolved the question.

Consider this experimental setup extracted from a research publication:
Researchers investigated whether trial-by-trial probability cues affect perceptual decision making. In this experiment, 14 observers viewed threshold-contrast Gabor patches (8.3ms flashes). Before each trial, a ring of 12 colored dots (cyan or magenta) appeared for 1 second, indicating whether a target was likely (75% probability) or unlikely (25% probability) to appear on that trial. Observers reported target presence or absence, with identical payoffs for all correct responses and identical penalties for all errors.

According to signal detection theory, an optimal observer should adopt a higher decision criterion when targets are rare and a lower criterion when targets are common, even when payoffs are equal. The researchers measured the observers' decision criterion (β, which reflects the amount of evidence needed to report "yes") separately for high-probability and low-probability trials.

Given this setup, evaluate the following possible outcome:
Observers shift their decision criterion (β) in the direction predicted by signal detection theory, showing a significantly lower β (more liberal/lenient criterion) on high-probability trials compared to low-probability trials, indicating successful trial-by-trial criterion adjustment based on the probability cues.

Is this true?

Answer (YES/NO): YES